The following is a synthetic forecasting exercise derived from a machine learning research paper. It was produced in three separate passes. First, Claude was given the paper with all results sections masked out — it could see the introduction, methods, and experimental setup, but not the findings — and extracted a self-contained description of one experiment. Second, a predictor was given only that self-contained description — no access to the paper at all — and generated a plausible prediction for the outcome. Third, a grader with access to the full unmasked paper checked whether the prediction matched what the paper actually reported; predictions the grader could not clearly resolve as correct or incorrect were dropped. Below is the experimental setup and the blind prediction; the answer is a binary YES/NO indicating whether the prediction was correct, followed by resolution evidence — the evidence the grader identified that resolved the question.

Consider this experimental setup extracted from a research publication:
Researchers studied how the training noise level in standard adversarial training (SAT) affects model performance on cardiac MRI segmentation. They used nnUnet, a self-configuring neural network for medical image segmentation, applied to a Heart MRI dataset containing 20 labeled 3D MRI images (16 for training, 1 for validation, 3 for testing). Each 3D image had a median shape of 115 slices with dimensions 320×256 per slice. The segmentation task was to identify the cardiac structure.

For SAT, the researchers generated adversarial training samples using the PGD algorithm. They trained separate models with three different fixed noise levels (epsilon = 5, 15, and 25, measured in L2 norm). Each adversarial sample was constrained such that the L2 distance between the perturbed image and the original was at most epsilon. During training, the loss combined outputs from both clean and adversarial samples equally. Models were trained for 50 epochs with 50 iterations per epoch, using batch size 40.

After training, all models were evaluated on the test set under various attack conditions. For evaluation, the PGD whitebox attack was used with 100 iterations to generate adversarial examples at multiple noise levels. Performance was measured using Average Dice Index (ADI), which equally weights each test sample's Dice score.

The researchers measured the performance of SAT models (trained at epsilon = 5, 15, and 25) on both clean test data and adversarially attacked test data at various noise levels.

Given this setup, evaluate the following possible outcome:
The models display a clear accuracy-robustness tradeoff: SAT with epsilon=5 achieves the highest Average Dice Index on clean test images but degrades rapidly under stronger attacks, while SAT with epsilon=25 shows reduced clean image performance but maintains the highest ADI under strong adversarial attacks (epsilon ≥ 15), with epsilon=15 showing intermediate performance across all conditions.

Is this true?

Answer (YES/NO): NO